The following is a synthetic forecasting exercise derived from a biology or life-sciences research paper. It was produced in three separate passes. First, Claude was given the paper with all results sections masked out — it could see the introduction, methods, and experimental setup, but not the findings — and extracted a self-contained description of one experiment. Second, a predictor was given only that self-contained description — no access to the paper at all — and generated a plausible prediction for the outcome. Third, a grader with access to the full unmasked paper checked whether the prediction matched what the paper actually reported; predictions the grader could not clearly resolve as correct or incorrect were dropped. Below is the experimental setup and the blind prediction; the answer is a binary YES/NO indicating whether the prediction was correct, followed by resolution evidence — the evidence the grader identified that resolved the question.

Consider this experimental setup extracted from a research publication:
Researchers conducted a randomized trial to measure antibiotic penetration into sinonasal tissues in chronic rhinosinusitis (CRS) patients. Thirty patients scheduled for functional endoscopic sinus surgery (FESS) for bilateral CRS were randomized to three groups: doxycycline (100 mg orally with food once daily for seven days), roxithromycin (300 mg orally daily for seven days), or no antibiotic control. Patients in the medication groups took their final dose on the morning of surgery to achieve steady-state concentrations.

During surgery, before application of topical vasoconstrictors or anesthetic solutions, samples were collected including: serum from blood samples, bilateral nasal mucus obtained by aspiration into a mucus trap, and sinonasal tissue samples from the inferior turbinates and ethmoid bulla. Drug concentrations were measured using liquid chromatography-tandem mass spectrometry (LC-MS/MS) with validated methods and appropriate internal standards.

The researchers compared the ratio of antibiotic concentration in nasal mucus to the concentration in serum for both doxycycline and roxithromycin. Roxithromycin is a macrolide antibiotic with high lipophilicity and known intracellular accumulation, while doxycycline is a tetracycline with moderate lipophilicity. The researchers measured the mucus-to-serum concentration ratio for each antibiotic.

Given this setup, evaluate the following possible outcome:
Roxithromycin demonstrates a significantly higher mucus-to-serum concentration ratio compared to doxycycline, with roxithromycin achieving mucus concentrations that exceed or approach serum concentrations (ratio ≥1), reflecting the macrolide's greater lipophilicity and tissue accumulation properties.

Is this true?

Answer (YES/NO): NO